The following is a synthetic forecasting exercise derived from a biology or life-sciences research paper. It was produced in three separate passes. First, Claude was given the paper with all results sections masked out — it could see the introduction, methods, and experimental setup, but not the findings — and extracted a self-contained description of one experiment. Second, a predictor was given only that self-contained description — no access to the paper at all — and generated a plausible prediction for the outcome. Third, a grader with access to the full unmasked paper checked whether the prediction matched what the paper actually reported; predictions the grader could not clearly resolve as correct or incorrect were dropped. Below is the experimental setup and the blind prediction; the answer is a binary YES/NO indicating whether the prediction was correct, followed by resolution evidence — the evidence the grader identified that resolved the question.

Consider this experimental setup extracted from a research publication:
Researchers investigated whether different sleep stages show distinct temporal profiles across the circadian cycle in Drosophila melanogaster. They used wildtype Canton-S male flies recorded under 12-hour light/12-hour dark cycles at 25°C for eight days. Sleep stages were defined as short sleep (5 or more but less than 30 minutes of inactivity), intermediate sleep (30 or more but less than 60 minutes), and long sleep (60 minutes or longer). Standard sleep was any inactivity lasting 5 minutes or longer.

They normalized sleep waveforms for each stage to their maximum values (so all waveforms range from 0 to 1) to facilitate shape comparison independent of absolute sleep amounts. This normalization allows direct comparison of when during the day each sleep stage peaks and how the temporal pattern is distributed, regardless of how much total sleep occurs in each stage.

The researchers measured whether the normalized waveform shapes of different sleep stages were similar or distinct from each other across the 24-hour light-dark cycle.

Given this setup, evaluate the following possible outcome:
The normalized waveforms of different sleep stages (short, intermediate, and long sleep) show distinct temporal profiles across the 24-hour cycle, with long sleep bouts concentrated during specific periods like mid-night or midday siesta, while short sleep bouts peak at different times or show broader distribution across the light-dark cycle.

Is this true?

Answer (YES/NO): YES